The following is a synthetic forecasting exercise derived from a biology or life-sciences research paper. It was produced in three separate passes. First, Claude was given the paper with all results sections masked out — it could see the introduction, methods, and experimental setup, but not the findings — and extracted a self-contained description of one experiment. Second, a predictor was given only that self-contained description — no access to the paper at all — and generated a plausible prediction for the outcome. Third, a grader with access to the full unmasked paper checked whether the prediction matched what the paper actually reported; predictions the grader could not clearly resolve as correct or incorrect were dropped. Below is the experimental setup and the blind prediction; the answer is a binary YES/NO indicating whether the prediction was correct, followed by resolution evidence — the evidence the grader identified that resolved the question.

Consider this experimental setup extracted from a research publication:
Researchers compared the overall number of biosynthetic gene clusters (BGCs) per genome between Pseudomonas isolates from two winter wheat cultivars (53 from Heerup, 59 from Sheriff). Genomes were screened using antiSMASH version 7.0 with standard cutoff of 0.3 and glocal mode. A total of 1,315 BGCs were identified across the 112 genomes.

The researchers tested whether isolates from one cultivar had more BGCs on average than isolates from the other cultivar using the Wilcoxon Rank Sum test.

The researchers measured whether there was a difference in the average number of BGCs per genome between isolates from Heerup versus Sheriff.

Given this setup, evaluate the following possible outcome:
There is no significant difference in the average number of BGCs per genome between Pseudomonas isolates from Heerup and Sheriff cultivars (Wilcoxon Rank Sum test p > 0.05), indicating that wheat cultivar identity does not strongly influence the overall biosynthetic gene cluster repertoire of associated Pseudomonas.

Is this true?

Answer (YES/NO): YES